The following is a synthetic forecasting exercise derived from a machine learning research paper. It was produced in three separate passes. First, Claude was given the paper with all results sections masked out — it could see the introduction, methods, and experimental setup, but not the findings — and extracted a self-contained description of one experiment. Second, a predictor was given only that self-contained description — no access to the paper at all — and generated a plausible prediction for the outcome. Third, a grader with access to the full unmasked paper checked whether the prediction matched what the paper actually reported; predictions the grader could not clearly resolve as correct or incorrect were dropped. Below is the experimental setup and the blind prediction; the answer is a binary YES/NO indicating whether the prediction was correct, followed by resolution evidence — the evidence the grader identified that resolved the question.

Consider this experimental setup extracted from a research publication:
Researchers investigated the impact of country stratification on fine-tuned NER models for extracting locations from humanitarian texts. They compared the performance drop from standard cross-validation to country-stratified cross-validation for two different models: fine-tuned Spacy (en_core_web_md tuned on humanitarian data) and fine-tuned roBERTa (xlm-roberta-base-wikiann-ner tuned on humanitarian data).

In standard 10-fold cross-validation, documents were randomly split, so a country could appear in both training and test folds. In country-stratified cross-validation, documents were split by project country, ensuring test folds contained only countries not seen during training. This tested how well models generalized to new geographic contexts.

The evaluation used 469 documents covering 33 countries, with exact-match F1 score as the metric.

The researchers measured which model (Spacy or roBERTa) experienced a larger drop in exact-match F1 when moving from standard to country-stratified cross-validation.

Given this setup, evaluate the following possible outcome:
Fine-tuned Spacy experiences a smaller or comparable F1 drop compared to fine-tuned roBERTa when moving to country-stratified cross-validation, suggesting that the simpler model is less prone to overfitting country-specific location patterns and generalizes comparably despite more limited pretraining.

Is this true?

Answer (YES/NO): NO